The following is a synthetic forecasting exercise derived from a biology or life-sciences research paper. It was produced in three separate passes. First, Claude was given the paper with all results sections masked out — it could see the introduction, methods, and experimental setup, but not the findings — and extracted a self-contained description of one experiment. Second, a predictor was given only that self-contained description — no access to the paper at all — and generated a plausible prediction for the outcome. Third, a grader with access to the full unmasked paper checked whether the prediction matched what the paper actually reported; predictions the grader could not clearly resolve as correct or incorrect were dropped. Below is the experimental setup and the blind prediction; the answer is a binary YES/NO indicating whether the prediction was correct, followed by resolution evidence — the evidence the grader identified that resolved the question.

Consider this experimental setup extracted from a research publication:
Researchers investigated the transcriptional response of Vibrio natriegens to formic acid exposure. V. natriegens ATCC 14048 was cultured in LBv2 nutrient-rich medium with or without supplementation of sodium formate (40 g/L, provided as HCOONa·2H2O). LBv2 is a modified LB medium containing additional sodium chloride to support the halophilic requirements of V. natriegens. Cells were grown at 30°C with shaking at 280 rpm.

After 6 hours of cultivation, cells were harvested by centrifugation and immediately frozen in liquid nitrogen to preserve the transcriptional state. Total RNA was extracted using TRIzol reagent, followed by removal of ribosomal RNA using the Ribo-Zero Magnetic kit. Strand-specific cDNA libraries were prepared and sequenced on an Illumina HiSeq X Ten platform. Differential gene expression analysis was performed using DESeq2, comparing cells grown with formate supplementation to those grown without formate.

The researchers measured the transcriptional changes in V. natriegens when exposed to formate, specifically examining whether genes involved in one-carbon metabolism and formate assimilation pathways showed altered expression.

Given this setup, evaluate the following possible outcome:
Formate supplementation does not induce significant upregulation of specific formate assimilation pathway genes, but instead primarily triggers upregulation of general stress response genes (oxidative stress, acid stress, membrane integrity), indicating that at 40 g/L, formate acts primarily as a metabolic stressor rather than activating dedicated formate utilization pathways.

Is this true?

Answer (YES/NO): NO